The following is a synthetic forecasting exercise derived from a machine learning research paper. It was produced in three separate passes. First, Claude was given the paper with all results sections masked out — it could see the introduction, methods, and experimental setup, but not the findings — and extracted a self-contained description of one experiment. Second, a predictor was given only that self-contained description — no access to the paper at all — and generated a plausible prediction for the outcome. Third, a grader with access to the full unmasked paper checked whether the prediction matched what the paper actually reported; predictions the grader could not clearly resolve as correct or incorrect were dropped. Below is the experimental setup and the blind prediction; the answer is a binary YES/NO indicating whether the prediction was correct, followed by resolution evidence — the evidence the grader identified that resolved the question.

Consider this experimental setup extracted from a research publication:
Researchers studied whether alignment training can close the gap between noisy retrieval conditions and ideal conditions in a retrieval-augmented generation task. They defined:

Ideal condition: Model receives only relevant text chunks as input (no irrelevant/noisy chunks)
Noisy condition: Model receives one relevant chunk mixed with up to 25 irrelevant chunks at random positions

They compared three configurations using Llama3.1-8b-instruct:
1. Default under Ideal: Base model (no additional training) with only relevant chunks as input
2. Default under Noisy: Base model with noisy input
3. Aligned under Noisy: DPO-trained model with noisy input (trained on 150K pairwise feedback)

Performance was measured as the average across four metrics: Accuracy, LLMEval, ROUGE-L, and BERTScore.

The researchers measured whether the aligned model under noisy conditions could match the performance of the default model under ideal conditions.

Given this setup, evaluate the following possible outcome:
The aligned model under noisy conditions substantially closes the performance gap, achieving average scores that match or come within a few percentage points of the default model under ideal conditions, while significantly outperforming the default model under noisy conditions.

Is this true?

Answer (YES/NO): YES